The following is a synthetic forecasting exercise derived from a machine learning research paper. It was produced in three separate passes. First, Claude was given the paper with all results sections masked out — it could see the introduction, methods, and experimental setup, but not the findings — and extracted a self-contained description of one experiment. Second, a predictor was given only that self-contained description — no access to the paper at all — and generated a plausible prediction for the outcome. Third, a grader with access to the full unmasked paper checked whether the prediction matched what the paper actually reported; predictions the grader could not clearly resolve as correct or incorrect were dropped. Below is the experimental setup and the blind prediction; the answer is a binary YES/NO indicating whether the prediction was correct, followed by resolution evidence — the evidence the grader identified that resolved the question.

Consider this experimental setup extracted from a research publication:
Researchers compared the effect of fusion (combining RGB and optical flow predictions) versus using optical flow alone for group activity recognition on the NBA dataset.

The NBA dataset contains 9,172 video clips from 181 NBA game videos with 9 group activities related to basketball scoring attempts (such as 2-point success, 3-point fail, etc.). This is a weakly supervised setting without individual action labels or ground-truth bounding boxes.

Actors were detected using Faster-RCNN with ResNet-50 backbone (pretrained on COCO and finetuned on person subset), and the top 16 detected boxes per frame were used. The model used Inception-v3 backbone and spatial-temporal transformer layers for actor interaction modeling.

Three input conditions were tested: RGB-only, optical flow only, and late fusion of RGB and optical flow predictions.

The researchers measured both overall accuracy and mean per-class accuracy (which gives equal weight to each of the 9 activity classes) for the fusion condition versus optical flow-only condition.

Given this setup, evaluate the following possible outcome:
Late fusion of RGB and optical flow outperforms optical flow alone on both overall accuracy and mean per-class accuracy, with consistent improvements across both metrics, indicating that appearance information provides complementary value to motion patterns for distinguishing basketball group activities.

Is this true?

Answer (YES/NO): YES